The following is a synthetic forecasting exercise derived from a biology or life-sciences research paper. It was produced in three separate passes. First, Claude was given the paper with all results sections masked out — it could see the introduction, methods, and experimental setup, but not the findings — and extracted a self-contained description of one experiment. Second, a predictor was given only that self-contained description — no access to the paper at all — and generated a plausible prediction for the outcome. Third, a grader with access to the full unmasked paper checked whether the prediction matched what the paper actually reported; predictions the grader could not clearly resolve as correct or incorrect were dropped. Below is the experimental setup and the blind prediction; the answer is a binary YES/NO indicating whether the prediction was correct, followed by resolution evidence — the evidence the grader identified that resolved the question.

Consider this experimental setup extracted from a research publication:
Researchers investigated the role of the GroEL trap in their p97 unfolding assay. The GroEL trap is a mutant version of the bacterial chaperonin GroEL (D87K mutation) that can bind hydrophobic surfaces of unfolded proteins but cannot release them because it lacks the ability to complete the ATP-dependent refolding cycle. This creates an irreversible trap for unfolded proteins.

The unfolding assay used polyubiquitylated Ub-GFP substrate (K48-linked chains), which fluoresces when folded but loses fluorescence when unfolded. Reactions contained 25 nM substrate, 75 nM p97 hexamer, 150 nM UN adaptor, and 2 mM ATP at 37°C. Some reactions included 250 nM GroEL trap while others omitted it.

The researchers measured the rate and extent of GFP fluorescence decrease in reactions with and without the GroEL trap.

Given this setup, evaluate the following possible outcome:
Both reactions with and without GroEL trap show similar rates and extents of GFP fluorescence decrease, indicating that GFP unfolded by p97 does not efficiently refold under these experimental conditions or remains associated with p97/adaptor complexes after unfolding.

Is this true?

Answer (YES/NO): NO